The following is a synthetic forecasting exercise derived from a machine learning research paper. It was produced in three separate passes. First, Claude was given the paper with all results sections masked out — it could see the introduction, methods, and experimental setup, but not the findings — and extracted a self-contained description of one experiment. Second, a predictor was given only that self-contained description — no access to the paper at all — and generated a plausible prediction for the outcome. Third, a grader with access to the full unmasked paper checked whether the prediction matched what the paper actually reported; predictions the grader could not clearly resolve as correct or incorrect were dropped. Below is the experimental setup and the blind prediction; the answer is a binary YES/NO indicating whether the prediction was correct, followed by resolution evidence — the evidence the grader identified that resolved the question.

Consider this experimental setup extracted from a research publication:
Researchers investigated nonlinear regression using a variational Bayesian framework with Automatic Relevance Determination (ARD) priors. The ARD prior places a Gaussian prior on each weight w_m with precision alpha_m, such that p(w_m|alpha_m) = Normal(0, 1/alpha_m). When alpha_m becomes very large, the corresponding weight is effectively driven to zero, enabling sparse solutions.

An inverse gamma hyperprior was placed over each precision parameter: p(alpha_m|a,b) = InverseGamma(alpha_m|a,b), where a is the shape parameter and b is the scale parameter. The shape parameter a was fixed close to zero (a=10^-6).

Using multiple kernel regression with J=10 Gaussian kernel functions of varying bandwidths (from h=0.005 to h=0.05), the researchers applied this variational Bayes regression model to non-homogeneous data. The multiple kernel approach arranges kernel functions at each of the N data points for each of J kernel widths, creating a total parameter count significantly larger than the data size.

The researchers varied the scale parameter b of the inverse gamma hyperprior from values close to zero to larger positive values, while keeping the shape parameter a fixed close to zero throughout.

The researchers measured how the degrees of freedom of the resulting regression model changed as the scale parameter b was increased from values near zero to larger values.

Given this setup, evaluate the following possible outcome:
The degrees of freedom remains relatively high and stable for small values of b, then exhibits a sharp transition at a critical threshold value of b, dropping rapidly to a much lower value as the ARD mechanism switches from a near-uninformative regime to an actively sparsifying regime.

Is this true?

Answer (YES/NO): NO